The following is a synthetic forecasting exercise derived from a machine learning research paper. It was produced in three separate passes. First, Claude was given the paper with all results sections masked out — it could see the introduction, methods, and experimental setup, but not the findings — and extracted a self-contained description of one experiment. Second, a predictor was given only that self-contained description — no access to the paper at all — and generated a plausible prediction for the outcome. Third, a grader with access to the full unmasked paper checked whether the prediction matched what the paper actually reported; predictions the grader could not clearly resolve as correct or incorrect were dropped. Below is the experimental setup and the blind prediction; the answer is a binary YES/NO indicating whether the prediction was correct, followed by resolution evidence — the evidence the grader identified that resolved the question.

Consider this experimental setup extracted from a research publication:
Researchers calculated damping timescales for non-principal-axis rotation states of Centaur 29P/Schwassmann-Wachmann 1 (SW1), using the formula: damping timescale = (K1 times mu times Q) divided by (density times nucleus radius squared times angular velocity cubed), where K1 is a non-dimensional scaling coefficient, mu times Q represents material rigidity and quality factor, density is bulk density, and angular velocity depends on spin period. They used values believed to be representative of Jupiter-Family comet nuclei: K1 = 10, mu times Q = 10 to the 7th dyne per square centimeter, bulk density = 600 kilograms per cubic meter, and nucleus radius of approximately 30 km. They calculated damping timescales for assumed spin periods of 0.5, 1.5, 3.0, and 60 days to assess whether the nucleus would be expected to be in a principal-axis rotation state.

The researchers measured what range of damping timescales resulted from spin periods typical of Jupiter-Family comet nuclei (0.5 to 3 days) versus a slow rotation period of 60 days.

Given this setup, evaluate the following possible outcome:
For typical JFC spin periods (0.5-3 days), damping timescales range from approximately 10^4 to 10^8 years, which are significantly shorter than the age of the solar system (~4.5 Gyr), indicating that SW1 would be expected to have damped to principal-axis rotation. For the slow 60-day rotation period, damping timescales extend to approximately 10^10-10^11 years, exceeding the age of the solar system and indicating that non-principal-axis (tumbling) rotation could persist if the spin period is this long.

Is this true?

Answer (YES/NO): NO